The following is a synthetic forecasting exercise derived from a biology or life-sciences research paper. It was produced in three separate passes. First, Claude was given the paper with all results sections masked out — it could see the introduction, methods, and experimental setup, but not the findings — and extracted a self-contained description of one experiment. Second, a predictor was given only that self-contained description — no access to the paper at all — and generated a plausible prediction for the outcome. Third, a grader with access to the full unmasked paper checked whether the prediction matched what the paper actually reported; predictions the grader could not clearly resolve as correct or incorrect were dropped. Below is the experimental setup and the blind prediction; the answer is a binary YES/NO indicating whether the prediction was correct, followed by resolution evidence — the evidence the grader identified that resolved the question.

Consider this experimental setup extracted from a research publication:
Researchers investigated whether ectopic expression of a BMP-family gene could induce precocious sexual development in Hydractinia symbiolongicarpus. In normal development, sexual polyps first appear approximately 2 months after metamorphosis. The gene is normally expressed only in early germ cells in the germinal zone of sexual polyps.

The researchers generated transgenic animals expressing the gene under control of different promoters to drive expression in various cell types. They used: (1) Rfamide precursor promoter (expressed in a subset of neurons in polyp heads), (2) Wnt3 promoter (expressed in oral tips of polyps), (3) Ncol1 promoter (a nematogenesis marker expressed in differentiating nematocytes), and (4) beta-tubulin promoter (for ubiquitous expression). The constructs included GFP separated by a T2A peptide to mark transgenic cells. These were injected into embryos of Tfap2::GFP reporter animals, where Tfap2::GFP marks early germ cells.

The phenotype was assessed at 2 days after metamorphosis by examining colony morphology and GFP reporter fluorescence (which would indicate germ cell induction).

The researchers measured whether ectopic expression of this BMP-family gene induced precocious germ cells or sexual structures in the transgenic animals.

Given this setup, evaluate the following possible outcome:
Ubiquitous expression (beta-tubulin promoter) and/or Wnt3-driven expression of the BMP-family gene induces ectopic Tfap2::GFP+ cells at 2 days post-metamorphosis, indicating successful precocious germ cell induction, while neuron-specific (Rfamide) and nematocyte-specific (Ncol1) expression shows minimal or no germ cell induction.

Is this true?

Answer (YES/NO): NO